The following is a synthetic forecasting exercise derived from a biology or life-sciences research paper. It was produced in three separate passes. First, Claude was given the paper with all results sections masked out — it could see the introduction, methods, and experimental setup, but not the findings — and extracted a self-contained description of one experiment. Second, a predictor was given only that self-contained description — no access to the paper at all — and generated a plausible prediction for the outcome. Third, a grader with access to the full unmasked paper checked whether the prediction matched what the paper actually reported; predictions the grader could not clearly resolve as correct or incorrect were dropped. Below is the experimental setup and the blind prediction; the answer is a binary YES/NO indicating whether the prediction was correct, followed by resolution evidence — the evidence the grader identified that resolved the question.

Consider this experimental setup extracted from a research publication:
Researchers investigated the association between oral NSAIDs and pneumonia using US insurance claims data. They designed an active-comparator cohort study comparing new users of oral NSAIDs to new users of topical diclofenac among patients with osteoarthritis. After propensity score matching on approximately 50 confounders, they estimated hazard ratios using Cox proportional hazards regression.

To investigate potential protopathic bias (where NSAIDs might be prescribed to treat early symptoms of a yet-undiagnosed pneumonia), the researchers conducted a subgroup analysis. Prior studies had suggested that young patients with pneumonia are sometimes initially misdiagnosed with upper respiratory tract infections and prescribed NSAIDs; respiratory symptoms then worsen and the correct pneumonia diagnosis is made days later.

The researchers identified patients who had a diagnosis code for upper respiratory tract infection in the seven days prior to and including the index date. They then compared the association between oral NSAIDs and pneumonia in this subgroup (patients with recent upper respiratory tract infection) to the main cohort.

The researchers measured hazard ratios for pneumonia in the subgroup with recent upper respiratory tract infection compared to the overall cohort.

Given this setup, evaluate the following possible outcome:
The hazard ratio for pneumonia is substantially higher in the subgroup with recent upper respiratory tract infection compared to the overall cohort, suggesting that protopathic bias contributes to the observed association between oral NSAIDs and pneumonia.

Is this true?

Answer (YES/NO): YES